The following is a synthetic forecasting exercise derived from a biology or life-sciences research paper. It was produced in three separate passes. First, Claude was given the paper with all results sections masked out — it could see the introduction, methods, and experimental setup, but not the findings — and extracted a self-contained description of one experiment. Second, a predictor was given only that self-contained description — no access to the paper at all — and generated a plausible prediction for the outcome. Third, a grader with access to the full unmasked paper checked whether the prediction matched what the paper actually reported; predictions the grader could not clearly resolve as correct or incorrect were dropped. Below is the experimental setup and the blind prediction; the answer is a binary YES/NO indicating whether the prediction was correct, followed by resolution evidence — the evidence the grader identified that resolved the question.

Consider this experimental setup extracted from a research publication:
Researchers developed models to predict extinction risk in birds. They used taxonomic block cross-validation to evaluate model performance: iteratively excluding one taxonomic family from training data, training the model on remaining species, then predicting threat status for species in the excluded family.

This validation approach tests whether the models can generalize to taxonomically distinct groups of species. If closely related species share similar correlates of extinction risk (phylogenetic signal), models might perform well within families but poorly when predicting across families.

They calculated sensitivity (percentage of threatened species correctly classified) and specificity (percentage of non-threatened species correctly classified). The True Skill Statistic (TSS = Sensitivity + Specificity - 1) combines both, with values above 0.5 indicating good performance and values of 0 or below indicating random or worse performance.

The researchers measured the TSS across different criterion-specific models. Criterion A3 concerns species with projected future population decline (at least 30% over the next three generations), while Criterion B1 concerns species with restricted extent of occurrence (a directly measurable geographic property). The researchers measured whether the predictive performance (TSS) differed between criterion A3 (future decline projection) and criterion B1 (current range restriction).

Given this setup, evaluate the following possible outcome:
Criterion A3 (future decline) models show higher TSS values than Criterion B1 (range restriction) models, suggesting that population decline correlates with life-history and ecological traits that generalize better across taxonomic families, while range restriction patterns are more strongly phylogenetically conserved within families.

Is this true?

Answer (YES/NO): NO